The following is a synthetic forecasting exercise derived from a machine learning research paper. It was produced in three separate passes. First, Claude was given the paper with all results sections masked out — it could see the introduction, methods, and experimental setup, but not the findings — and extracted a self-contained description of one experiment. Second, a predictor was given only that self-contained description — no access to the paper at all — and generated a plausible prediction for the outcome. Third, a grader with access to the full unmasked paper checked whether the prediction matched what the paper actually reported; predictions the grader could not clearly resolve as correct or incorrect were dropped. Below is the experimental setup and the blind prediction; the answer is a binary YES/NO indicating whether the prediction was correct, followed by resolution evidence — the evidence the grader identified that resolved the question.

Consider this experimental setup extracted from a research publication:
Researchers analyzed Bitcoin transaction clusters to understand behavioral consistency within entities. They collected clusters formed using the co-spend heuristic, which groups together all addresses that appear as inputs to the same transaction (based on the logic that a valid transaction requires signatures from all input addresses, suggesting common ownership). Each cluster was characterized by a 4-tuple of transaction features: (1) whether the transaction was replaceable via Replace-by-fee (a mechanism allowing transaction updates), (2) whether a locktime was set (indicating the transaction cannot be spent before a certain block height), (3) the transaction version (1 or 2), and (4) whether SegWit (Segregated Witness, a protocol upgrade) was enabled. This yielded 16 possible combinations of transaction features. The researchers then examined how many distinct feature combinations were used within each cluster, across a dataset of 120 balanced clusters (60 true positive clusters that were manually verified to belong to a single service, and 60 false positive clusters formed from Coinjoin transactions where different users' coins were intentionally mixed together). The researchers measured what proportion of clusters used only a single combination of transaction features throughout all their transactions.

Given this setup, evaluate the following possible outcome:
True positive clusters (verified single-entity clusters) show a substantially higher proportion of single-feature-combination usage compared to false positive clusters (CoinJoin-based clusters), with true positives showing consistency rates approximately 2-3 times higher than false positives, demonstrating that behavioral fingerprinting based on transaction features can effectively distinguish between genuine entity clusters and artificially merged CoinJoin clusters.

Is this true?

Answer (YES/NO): NO